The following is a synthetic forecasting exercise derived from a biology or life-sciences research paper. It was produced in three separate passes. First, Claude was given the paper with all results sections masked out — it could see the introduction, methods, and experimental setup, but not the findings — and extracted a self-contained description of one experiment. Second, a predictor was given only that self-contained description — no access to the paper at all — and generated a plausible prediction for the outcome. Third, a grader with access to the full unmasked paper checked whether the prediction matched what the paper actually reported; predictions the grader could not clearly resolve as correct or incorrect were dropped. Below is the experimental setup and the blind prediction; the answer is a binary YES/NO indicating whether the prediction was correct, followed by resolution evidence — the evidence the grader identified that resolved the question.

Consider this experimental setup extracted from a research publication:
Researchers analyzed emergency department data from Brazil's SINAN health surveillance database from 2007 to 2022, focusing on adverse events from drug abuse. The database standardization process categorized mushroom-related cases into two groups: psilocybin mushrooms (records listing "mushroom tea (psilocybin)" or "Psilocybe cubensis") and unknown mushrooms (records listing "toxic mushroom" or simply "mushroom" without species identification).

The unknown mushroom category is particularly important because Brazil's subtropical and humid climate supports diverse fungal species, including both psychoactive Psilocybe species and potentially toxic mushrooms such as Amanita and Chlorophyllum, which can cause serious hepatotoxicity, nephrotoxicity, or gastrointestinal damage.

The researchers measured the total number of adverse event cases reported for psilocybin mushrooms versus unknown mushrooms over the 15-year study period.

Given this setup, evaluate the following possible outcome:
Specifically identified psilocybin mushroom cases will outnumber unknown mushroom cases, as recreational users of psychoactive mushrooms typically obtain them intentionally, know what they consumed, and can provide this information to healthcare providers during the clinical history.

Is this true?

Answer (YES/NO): NO